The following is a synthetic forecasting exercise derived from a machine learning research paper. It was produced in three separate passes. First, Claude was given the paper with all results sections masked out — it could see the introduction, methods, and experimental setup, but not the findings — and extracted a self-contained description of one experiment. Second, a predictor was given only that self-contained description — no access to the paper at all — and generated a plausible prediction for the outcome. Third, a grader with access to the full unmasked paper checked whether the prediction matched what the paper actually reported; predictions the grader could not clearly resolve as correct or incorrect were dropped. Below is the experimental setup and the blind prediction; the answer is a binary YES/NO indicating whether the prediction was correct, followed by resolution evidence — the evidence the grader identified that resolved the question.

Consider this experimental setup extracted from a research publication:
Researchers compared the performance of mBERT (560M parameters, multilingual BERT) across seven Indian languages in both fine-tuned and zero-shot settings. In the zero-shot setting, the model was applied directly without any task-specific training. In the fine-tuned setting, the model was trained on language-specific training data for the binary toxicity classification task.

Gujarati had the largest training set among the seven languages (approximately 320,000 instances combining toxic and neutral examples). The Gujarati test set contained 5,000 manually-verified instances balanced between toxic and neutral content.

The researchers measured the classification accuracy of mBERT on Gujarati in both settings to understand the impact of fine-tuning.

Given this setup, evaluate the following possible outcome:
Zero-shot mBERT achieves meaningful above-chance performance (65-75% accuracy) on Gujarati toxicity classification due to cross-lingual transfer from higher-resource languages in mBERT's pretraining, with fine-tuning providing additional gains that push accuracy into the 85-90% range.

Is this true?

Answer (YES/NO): NO